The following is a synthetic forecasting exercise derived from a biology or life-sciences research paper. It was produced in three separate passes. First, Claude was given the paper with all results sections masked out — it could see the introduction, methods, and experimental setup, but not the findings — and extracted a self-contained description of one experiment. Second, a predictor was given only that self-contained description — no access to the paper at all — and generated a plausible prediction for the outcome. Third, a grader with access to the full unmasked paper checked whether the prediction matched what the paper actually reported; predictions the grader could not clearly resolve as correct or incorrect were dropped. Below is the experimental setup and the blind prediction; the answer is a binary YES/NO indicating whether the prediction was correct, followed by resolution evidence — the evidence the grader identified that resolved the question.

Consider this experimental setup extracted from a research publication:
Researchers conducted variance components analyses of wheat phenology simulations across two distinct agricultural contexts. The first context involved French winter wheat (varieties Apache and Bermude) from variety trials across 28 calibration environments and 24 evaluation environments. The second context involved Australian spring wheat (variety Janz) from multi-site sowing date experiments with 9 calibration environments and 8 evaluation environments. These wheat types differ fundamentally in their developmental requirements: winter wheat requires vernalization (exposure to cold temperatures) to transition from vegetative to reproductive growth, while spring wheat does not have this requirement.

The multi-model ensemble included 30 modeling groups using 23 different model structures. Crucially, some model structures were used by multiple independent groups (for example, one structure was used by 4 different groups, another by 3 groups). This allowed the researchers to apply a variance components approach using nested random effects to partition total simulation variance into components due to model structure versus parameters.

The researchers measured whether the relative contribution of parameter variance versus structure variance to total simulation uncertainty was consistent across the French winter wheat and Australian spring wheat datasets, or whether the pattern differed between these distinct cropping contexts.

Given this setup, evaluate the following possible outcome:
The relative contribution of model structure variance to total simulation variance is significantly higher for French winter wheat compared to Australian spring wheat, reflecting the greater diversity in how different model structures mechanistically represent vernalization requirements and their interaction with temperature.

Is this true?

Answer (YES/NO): NO